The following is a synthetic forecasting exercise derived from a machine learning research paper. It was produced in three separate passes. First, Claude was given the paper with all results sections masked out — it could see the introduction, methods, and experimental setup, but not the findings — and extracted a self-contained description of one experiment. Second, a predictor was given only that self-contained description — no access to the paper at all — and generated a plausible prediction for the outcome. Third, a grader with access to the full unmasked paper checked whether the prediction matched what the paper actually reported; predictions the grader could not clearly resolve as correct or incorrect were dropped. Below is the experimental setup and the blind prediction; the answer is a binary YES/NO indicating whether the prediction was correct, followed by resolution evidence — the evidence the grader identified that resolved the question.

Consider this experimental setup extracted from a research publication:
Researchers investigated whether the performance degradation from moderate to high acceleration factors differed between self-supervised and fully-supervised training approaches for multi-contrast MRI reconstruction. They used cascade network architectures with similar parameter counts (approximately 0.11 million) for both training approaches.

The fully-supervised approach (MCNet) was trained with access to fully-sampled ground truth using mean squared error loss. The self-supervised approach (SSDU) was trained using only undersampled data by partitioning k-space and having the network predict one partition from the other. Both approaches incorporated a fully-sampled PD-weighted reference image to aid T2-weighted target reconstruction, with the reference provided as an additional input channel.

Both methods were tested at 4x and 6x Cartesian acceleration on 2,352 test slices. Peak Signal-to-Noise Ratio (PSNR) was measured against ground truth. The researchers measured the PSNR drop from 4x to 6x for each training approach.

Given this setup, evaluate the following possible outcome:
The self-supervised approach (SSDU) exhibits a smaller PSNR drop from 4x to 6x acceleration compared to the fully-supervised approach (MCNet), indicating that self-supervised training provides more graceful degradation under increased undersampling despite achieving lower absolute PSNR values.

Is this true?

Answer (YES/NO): NO